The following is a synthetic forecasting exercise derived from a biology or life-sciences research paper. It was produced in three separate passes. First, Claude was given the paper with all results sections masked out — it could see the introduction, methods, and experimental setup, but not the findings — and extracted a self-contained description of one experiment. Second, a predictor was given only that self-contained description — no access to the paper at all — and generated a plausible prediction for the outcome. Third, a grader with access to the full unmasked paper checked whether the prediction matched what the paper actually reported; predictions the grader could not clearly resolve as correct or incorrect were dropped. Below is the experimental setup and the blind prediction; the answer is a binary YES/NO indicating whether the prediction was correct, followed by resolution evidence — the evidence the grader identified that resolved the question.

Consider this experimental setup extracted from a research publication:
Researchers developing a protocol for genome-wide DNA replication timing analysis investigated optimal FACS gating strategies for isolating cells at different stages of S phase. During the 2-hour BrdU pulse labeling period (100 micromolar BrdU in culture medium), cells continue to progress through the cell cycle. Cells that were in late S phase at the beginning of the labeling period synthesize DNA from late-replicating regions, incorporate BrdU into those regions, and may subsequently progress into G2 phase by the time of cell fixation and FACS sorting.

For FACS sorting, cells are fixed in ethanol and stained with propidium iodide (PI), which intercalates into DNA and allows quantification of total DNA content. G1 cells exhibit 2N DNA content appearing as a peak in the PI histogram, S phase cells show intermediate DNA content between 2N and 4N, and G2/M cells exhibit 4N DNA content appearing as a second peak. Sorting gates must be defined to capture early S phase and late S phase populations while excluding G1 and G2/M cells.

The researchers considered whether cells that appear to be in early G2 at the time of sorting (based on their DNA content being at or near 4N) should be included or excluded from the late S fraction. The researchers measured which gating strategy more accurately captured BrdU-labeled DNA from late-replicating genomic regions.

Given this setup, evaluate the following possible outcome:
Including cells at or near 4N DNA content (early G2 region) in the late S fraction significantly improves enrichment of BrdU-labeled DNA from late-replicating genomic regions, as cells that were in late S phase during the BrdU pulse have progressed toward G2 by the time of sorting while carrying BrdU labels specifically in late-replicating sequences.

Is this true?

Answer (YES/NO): YES